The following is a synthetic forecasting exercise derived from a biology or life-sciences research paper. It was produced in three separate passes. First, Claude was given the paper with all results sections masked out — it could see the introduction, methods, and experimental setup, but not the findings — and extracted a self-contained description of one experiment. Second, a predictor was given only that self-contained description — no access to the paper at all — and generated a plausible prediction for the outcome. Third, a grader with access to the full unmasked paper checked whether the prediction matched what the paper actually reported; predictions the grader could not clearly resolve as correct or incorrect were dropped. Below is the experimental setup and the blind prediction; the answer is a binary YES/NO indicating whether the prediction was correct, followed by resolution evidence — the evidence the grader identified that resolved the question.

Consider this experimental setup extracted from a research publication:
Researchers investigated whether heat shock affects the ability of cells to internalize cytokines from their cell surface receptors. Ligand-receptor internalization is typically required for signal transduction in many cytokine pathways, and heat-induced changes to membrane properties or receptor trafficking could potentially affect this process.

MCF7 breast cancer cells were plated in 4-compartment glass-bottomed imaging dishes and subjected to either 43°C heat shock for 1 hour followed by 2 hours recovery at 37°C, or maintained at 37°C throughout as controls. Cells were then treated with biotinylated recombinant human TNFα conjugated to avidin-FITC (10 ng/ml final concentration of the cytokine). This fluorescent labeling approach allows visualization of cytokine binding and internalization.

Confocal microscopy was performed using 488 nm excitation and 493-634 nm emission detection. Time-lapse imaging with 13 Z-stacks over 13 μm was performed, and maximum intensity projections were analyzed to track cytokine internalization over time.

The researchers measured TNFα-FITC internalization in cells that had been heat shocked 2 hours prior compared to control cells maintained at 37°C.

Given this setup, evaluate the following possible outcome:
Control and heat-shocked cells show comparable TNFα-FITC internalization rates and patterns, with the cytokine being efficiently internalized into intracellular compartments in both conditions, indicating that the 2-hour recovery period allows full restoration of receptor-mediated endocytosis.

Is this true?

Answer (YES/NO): YES